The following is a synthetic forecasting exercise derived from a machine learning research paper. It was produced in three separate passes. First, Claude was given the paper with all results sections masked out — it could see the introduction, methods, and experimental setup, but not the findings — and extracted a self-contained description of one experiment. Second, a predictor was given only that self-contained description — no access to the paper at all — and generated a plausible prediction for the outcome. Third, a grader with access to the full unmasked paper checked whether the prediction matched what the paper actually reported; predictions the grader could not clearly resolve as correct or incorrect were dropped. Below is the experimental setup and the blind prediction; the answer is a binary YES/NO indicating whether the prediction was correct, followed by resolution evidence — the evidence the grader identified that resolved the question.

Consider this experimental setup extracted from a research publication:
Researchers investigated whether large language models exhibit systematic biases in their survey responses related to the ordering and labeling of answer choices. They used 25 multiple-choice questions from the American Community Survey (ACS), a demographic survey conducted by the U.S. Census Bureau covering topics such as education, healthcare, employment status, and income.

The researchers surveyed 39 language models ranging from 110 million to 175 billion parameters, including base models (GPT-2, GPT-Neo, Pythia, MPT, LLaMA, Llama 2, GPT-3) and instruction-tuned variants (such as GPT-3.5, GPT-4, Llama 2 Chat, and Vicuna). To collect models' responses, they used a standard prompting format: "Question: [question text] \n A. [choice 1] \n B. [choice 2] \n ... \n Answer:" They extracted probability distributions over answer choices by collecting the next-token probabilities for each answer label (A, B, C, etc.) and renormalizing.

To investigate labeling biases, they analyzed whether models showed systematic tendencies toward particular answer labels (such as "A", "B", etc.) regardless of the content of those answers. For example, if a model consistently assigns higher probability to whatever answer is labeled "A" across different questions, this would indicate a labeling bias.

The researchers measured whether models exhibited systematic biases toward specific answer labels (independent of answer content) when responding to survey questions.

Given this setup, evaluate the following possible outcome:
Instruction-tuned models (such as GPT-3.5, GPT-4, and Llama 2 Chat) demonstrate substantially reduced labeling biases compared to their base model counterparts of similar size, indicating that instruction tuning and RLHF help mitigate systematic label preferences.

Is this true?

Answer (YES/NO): NO